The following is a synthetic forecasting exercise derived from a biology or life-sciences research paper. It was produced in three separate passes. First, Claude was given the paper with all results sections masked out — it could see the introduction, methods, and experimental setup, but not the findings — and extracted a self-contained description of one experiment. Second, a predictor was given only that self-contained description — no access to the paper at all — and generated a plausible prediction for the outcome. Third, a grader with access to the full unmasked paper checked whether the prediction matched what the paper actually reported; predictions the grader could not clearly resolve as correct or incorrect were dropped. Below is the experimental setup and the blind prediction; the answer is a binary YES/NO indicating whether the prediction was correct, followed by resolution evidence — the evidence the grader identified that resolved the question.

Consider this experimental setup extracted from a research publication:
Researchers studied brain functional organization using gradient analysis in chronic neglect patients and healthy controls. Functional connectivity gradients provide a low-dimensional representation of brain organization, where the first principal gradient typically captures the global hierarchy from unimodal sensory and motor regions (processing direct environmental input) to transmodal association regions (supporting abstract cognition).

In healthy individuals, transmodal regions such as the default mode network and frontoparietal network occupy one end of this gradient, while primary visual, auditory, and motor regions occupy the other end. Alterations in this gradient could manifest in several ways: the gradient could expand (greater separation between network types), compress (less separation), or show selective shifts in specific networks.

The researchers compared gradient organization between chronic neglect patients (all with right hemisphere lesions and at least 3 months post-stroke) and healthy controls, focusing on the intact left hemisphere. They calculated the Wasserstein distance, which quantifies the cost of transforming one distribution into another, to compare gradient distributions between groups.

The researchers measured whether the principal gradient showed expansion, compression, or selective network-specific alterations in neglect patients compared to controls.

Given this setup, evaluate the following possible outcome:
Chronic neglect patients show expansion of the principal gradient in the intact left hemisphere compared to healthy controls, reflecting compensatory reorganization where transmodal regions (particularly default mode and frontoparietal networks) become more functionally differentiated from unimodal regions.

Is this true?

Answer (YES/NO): NO